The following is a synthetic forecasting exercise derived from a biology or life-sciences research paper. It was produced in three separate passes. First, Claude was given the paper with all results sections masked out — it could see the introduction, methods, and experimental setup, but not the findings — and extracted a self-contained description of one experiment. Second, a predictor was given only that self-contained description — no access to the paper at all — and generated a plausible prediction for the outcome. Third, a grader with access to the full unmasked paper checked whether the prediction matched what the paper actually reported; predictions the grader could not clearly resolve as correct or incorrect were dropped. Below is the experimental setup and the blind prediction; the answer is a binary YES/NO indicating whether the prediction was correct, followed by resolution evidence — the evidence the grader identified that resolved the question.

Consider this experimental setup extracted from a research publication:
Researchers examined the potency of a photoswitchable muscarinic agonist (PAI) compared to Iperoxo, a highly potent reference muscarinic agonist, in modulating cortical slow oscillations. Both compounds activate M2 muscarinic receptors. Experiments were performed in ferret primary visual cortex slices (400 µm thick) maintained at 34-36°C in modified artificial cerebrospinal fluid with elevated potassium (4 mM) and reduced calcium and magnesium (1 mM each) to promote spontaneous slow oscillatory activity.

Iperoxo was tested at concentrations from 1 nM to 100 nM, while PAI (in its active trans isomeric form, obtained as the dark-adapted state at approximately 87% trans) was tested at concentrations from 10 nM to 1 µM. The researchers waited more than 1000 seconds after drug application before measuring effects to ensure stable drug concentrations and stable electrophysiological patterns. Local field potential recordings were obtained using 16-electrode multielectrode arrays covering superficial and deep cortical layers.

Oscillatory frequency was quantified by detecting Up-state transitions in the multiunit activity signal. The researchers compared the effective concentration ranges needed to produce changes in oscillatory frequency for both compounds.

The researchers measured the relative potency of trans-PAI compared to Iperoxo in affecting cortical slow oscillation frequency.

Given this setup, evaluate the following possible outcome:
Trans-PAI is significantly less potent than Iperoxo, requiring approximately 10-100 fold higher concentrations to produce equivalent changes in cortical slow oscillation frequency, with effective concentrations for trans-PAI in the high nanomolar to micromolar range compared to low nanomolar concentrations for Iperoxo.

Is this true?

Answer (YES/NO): NO